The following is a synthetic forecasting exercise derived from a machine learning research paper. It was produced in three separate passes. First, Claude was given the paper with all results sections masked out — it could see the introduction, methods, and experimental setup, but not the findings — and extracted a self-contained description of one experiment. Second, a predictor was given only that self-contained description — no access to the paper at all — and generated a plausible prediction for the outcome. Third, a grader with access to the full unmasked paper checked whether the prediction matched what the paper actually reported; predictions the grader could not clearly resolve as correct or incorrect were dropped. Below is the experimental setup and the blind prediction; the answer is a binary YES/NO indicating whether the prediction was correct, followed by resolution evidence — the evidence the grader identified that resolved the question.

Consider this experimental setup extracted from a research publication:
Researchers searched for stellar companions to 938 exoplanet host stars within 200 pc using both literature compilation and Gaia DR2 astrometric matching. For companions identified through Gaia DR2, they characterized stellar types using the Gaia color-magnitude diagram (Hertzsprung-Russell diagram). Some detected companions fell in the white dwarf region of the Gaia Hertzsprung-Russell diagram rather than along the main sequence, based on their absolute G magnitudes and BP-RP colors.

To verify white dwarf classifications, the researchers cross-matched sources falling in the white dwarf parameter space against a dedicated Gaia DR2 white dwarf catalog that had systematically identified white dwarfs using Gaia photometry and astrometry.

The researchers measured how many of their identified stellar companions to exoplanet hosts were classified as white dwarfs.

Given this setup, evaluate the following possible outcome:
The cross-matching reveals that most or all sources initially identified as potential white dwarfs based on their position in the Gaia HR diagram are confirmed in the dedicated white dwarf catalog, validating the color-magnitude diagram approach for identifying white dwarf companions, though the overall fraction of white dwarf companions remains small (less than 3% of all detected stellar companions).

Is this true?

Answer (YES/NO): NO